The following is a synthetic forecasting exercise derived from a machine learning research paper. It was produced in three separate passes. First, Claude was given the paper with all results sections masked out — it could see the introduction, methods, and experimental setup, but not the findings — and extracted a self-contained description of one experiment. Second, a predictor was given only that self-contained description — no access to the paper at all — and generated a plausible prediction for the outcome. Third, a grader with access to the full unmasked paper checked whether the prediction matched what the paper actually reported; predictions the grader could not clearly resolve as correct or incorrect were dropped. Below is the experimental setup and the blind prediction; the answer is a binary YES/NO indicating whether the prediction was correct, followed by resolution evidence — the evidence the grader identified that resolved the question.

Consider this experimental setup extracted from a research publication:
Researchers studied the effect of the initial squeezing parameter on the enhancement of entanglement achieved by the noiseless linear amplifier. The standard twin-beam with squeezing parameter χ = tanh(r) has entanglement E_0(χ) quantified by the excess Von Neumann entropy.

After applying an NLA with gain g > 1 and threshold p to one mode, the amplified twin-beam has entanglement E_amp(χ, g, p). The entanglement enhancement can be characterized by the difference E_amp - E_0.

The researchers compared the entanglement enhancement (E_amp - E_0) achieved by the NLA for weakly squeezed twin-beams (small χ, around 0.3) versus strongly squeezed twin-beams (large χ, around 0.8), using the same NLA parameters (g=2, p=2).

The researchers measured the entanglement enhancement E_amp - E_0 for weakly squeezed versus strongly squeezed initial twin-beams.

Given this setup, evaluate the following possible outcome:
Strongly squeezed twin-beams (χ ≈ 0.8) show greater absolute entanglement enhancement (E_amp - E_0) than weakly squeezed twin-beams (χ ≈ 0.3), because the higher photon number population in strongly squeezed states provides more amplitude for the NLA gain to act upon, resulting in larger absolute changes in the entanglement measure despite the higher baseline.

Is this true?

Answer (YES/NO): YES